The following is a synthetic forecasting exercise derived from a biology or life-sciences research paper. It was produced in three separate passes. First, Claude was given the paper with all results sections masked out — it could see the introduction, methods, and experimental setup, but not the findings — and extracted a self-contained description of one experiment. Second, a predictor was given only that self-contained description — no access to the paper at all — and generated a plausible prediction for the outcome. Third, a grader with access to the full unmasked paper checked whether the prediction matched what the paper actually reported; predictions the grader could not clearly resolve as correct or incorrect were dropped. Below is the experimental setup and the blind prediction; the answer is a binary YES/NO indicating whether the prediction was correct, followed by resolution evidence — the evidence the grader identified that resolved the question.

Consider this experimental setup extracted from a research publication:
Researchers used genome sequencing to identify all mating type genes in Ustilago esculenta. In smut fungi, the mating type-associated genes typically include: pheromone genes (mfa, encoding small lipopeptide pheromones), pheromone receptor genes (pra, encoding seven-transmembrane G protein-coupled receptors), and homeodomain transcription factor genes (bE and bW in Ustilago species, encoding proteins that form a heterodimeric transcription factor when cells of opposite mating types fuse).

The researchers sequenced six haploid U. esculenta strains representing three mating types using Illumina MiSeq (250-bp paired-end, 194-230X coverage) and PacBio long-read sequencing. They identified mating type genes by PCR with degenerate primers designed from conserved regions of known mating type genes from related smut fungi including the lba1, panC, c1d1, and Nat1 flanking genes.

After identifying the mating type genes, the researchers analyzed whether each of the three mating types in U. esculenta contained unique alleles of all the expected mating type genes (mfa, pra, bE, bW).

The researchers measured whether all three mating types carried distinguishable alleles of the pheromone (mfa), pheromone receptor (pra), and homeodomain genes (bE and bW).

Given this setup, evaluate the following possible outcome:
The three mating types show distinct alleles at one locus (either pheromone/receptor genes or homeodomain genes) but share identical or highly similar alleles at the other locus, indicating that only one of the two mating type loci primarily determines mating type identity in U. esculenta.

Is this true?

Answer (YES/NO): NO